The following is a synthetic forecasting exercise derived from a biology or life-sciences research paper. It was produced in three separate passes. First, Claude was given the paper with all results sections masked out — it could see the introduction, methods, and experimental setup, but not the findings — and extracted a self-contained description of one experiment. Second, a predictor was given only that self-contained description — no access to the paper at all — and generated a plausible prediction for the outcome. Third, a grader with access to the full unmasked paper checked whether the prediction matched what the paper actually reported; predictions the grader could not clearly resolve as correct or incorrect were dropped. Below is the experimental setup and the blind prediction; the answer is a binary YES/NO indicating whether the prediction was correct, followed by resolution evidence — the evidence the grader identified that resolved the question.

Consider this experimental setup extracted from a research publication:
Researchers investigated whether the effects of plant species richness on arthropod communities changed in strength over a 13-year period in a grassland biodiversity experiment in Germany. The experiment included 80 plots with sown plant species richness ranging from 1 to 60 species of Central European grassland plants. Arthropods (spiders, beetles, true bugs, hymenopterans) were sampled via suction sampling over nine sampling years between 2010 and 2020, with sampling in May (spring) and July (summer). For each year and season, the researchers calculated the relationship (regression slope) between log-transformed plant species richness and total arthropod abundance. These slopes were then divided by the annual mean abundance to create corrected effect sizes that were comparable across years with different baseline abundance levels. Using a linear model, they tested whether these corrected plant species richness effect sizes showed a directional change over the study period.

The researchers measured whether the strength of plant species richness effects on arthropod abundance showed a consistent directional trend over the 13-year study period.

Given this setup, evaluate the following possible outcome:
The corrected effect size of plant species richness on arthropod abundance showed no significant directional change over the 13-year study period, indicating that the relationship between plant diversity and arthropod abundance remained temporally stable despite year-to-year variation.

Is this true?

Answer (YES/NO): YES